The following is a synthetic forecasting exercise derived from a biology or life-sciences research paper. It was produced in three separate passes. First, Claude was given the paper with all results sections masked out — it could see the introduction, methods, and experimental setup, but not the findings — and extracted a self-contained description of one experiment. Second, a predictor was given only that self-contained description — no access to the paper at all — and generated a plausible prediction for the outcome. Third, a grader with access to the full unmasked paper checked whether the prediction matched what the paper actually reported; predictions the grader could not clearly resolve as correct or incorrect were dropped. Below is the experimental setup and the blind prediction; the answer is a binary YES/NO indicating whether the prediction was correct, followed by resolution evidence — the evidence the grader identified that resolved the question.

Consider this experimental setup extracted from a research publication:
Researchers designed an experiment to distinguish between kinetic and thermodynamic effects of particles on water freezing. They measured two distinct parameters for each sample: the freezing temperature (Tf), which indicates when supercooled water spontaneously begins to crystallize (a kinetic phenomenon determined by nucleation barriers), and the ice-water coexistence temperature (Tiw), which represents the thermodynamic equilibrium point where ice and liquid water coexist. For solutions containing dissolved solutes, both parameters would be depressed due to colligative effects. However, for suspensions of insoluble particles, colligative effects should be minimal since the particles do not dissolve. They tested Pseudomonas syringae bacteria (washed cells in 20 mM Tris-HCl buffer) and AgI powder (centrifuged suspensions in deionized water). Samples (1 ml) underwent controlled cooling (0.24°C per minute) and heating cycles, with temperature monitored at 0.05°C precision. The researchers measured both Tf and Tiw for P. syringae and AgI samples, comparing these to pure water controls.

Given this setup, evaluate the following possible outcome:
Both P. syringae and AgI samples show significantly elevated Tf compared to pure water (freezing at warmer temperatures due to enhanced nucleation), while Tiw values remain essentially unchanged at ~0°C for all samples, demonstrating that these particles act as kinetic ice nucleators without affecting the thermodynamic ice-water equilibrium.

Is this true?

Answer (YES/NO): NO